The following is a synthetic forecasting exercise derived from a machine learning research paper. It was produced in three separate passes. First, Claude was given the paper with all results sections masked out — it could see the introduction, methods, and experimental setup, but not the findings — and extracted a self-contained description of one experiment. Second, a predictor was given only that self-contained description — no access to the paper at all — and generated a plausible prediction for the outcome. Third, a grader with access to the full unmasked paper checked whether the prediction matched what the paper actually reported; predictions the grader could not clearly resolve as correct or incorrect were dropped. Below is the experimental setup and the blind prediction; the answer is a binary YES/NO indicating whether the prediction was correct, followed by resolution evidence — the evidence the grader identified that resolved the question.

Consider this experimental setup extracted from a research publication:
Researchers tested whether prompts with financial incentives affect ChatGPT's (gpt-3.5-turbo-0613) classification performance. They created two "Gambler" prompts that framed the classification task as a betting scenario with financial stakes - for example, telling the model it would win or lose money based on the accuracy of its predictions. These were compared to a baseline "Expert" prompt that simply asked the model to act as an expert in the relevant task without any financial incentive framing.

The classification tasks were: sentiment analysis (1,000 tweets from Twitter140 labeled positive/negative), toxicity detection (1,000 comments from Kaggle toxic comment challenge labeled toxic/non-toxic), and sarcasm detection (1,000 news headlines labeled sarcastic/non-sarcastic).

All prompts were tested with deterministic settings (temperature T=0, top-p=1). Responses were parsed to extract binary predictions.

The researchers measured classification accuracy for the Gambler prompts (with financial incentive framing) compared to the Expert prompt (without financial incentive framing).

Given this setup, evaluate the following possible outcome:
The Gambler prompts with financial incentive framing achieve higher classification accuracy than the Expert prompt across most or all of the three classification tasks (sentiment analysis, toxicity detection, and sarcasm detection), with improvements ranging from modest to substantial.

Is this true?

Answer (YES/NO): NO